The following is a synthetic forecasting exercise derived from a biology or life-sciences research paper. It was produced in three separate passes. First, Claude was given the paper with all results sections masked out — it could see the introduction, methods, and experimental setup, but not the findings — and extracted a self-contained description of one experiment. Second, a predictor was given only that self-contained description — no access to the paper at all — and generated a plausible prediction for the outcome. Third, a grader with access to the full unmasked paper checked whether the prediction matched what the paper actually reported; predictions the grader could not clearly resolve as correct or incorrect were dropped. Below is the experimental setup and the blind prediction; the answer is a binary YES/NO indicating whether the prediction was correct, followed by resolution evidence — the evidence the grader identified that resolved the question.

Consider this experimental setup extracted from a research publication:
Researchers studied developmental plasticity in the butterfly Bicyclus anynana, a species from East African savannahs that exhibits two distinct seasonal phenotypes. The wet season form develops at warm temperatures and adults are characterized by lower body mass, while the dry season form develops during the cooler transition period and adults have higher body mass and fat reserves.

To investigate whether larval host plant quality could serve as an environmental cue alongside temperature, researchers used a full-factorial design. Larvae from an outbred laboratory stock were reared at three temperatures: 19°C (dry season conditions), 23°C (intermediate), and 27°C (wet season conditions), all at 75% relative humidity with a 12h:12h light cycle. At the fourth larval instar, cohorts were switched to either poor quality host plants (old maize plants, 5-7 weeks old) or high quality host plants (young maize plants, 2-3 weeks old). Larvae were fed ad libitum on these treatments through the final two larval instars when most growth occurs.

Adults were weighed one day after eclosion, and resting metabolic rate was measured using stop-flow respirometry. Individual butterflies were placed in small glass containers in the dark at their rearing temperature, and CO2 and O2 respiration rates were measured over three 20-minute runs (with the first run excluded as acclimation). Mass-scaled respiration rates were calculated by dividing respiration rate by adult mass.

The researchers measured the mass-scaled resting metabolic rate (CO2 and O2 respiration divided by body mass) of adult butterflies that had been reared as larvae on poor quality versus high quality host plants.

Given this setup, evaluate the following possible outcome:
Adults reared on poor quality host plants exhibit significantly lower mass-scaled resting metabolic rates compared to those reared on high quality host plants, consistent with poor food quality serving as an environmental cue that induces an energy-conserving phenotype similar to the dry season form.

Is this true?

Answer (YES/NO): NO